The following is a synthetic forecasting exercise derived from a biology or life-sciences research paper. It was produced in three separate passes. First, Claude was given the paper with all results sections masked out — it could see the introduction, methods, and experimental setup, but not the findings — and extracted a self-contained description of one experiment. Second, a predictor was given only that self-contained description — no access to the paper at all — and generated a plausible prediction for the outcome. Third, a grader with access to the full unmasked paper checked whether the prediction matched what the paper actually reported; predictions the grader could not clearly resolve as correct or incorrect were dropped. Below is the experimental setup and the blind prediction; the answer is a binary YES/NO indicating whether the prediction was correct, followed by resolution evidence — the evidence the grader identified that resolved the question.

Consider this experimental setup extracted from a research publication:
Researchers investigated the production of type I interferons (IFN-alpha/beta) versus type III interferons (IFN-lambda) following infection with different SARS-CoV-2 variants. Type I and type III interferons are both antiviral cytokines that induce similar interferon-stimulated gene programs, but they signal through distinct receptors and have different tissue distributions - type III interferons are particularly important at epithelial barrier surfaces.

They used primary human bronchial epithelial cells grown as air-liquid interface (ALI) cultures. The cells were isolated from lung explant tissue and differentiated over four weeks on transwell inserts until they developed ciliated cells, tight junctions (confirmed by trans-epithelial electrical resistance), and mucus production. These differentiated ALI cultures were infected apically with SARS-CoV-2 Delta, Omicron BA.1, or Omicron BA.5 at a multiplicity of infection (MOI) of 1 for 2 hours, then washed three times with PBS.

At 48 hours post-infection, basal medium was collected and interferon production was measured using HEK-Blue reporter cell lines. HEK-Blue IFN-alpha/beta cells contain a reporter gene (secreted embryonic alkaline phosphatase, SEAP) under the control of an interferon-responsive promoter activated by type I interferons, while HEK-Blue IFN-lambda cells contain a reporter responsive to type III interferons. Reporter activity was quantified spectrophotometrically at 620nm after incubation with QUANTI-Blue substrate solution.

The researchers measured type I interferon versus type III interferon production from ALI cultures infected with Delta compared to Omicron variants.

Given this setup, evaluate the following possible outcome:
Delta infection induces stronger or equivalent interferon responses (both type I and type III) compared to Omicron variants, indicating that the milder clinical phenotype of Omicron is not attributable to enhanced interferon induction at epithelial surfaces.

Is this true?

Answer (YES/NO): NO